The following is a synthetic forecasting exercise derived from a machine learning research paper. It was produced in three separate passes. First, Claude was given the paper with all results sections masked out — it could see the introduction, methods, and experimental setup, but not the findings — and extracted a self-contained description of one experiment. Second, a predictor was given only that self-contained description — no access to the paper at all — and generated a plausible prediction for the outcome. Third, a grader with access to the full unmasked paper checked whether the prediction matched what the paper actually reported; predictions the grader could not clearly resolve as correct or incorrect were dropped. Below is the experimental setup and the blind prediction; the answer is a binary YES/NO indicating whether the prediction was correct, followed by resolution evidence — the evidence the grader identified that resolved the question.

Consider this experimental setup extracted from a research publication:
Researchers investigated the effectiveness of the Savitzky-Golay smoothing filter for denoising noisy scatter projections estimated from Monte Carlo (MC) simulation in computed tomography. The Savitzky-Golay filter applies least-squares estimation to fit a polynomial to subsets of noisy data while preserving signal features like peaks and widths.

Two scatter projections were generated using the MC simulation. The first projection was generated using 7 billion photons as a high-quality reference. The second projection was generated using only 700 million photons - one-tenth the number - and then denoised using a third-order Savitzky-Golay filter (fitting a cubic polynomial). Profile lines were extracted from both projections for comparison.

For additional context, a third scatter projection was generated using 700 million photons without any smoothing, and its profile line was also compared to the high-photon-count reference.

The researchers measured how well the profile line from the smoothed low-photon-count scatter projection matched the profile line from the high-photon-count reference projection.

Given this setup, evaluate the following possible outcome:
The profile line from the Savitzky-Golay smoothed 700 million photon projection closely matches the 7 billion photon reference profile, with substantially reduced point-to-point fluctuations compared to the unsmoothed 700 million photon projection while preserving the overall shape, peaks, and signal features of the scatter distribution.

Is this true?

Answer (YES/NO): YES